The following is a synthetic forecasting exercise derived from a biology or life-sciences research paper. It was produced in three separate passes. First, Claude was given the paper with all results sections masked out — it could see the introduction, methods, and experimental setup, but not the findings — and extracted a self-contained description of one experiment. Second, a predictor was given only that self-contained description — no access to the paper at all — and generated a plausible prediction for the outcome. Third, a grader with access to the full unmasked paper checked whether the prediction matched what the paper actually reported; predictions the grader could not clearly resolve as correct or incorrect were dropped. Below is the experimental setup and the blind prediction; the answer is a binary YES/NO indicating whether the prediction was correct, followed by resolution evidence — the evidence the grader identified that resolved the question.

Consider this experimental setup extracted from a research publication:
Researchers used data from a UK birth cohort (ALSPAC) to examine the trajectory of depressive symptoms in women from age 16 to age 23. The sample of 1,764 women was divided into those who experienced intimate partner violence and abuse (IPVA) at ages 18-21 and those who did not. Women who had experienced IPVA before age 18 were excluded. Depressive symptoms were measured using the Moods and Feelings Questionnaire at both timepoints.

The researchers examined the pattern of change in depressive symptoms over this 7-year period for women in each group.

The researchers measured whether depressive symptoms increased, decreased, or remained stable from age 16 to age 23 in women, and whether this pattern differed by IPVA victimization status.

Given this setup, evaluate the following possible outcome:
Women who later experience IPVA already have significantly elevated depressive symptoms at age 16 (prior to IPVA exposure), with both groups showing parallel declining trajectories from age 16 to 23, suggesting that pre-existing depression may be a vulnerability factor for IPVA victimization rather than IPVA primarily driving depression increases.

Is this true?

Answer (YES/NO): NO